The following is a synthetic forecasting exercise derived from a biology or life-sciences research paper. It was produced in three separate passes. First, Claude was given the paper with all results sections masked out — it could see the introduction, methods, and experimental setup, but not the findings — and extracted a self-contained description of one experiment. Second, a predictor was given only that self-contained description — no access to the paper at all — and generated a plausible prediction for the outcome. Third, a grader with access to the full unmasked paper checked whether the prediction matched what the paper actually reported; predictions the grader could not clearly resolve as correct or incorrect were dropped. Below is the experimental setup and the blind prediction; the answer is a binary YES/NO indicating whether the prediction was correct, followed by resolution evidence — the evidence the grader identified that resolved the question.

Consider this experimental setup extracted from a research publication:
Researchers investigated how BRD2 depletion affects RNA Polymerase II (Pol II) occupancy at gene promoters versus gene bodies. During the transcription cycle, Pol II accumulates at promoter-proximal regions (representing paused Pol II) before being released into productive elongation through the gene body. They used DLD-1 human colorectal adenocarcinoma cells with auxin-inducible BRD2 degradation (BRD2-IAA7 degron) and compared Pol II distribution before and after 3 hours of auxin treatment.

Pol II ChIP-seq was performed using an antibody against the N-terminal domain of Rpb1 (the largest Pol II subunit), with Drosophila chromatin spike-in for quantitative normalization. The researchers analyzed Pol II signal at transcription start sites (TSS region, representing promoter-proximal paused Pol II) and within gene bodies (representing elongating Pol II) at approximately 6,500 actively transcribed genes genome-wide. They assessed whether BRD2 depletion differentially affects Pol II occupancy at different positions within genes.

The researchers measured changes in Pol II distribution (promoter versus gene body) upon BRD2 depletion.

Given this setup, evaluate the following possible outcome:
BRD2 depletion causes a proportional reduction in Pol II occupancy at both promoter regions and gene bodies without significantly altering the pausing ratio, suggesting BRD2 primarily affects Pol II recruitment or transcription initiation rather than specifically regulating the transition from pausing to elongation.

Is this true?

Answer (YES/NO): YES